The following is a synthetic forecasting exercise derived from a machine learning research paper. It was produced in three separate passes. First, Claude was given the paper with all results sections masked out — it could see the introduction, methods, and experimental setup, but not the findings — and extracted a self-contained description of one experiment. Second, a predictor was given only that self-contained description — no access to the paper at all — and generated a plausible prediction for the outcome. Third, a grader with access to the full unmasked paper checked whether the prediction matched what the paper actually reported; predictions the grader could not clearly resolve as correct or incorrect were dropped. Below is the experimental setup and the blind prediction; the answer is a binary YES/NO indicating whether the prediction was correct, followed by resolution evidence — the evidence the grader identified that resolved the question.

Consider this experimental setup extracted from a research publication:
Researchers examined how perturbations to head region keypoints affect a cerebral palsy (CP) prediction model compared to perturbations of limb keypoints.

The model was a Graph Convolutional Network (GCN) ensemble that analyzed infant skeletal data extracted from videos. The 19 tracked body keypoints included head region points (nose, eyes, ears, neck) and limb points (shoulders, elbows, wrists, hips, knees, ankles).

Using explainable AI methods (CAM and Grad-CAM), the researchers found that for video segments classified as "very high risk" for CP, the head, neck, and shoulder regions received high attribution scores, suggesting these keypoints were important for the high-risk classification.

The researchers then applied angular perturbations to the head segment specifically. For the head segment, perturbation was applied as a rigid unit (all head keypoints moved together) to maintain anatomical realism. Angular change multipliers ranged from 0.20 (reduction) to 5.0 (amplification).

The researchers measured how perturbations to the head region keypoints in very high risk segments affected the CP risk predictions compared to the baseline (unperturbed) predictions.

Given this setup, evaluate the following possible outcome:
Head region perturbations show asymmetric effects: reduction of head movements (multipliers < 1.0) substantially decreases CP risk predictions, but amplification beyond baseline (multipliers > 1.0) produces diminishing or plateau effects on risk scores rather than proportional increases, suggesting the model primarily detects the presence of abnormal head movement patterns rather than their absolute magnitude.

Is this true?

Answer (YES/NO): NO